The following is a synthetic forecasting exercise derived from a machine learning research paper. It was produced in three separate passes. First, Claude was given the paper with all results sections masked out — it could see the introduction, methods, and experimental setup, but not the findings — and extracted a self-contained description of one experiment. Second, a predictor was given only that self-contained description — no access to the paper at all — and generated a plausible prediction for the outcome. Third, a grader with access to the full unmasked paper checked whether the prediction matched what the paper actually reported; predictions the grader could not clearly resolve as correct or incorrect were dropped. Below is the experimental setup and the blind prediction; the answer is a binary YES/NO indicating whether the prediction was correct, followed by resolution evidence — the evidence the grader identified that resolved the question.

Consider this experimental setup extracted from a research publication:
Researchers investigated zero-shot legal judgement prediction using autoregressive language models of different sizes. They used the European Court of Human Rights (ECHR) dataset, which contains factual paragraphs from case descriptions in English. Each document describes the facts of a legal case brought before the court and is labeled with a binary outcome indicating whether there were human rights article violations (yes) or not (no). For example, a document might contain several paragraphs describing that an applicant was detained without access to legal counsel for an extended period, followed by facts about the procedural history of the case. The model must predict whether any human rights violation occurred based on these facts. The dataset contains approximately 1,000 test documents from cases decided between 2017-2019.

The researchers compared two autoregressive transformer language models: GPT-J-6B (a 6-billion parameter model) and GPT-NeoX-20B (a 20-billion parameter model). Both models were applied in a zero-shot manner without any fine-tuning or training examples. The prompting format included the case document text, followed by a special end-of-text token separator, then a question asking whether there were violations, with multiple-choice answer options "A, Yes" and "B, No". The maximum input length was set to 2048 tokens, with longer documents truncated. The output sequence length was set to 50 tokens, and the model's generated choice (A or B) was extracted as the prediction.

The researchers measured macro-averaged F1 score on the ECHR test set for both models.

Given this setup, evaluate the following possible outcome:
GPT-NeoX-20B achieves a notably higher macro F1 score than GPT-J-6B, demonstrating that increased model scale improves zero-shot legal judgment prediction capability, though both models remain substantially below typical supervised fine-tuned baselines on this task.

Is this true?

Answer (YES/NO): NO